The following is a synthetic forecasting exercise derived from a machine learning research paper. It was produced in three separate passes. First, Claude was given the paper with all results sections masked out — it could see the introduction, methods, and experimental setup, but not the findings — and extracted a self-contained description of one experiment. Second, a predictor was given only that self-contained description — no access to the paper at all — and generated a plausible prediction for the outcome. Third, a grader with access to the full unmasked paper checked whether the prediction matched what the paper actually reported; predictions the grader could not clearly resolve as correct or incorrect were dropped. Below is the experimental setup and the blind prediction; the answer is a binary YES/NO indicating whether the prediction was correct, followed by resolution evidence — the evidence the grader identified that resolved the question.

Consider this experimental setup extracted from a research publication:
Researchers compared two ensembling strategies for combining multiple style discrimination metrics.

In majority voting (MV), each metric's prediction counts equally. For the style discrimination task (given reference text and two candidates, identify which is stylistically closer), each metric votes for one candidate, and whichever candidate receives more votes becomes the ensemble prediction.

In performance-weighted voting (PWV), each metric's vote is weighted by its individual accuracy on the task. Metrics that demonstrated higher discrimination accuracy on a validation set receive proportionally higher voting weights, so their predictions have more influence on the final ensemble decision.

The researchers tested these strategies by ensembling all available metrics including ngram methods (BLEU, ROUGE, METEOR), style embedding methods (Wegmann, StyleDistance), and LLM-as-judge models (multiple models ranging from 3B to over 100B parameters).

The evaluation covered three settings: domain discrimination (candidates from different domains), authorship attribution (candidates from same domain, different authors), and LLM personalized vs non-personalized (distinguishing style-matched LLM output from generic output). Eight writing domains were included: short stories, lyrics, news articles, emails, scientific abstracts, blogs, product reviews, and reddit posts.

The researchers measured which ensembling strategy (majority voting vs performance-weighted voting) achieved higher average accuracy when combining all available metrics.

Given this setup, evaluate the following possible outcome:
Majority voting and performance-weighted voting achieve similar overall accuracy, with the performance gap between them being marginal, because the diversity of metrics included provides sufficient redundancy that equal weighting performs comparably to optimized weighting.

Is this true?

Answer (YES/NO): YES